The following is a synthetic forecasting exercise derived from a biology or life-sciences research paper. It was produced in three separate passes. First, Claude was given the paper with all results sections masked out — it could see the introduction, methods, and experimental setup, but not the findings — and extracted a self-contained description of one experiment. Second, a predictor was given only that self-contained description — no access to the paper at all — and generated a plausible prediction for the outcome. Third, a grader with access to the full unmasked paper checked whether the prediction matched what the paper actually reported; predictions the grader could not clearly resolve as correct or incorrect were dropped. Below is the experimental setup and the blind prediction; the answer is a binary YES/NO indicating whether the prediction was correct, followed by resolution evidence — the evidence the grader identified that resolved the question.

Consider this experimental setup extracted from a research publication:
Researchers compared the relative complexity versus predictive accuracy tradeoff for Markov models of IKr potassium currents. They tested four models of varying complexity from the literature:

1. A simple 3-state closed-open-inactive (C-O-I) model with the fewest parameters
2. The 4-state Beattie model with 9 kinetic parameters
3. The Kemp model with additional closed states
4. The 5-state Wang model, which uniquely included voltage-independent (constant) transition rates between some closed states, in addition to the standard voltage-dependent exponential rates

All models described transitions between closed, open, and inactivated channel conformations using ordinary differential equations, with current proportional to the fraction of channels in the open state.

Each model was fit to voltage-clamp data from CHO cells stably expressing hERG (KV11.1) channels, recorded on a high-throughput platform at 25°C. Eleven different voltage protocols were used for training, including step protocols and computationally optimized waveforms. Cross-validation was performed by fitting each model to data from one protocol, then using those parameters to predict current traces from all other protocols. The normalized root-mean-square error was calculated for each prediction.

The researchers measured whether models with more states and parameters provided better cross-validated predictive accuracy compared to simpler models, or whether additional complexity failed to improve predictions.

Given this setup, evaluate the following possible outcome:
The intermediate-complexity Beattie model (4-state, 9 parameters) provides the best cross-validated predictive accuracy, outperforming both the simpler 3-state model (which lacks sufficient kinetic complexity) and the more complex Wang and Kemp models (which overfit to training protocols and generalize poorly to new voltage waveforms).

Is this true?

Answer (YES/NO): NO